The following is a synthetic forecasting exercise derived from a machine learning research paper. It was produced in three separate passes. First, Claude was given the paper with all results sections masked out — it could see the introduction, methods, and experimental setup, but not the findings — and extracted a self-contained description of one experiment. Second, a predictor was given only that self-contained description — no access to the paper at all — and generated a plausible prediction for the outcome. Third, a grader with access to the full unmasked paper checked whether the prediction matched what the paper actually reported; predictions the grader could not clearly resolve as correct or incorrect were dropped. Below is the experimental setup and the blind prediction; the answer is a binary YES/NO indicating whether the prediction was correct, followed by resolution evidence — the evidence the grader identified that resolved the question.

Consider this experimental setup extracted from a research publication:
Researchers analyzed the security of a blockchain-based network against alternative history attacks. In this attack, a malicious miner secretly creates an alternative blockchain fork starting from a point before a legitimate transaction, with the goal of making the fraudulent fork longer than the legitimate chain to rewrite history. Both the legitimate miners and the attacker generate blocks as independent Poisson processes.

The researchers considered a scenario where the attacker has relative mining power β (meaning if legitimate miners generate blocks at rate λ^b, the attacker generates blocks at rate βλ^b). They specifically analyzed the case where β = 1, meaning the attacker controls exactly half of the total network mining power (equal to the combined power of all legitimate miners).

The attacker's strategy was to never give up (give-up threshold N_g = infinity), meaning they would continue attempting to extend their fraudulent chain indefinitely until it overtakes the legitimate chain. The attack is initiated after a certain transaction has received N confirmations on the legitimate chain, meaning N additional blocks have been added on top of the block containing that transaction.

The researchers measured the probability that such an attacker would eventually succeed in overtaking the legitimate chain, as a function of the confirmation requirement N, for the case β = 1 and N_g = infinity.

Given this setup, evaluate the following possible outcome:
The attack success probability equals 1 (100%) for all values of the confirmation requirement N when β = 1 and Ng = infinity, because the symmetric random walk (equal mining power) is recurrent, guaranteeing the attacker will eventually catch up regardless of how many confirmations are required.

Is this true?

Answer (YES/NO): YES